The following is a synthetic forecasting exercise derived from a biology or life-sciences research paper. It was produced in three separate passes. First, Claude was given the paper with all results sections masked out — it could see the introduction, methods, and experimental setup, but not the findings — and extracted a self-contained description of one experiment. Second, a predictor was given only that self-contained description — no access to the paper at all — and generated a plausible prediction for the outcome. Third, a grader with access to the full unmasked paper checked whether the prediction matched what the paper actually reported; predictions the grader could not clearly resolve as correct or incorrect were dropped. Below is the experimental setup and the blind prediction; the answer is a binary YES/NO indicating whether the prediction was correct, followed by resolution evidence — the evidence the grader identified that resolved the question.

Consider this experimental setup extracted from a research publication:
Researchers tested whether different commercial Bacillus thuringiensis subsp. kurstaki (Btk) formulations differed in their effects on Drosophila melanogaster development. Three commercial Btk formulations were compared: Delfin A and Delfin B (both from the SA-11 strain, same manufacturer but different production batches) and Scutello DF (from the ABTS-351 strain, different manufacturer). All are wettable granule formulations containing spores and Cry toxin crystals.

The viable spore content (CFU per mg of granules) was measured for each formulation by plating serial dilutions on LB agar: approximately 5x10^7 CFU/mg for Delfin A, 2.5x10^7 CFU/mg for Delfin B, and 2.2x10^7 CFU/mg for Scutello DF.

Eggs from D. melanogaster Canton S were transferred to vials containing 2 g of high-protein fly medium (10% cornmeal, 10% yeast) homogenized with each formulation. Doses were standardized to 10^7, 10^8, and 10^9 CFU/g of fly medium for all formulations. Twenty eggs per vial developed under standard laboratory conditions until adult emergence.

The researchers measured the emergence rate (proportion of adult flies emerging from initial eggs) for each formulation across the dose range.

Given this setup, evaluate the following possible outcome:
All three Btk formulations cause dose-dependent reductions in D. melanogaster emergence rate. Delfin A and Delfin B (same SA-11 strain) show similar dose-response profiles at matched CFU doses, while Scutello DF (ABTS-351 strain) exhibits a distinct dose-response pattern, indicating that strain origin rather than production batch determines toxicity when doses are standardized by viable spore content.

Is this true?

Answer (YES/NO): NO